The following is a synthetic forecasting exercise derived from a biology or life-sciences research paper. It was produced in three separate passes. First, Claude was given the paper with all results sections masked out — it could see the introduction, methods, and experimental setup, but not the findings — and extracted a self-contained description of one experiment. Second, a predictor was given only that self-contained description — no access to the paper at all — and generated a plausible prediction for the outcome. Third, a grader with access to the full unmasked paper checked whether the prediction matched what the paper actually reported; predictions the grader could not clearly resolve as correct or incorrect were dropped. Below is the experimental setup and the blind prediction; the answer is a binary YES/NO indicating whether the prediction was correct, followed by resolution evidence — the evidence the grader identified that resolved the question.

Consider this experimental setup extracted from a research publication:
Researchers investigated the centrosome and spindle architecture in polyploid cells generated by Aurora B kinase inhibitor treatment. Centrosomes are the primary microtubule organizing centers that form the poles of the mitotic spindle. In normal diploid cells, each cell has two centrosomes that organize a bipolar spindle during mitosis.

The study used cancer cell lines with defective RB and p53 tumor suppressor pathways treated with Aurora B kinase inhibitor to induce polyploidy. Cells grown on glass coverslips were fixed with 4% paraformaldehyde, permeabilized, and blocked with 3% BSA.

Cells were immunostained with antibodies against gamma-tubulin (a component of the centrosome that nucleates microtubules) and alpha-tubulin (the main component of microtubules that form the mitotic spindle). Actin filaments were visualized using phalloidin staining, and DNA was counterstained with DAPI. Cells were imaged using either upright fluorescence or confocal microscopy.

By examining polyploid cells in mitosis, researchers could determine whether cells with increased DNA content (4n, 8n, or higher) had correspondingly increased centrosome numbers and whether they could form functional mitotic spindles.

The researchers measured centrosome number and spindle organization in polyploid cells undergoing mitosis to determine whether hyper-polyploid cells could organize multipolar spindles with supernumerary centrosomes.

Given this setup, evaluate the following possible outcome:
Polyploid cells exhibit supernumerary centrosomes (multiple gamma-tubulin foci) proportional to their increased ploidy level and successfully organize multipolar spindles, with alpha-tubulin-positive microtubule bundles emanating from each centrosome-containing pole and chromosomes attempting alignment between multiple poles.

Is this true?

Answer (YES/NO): YES